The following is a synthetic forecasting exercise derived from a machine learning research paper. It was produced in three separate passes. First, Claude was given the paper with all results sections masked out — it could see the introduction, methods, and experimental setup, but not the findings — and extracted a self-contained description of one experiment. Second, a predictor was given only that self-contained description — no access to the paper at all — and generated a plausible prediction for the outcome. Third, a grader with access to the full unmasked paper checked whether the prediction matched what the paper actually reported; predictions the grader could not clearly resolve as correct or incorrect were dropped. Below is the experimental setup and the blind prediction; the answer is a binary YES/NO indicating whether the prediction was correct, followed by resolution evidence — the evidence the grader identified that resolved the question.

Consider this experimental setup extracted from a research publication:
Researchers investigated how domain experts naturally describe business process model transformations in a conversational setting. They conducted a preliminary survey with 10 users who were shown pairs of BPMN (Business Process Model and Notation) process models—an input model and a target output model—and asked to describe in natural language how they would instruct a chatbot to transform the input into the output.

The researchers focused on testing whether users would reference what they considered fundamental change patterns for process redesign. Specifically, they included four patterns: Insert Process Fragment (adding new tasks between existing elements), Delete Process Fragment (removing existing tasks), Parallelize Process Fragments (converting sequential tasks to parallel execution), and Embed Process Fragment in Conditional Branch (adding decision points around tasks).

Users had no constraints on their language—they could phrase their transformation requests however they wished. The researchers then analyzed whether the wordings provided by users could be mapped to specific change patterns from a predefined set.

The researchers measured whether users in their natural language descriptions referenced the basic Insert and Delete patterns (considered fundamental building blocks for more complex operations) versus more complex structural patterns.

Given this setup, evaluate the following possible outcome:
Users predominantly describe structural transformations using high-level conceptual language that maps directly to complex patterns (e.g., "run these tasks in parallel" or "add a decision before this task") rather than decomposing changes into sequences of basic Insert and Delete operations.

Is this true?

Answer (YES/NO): YES